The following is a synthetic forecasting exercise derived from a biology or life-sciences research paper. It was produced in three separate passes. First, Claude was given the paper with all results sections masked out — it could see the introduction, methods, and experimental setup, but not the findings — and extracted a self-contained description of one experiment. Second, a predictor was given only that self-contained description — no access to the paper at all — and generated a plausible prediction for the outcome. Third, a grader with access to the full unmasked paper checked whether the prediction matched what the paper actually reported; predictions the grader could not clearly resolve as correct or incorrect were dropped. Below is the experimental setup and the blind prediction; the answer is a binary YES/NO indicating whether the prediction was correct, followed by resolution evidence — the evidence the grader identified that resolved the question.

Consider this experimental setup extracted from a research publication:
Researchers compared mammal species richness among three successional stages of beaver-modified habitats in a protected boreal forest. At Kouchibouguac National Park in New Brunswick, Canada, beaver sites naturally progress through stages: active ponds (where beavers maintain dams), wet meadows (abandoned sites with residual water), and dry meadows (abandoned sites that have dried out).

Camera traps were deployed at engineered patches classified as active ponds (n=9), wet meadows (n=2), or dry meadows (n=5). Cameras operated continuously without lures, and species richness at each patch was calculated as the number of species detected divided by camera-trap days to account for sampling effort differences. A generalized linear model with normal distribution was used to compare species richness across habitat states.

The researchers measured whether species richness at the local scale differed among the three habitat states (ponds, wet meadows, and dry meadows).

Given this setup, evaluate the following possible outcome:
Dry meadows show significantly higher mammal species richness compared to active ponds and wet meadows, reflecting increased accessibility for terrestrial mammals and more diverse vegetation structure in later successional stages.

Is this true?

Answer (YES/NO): NO